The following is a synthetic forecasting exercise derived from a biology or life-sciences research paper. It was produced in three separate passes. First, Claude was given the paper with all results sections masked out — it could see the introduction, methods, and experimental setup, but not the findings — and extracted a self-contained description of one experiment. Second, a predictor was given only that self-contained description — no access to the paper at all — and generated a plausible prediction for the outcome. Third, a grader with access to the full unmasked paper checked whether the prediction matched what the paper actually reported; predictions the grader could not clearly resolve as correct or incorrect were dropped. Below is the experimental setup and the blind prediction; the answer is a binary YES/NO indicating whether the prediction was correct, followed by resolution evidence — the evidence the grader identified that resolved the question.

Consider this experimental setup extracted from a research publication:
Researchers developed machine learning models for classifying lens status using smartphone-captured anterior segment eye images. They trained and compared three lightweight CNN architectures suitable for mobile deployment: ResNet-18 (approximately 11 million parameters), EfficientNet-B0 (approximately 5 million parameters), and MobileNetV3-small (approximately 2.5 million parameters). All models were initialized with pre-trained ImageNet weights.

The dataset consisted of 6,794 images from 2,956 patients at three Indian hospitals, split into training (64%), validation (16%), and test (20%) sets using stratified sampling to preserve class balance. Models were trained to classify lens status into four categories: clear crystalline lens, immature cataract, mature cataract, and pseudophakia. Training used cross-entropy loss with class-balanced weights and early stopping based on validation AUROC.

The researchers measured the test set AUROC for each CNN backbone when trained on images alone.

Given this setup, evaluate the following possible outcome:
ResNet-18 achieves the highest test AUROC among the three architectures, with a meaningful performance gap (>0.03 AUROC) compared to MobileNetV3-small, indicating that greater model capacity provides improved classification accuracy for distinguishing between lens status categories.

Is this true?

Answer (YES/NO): NO